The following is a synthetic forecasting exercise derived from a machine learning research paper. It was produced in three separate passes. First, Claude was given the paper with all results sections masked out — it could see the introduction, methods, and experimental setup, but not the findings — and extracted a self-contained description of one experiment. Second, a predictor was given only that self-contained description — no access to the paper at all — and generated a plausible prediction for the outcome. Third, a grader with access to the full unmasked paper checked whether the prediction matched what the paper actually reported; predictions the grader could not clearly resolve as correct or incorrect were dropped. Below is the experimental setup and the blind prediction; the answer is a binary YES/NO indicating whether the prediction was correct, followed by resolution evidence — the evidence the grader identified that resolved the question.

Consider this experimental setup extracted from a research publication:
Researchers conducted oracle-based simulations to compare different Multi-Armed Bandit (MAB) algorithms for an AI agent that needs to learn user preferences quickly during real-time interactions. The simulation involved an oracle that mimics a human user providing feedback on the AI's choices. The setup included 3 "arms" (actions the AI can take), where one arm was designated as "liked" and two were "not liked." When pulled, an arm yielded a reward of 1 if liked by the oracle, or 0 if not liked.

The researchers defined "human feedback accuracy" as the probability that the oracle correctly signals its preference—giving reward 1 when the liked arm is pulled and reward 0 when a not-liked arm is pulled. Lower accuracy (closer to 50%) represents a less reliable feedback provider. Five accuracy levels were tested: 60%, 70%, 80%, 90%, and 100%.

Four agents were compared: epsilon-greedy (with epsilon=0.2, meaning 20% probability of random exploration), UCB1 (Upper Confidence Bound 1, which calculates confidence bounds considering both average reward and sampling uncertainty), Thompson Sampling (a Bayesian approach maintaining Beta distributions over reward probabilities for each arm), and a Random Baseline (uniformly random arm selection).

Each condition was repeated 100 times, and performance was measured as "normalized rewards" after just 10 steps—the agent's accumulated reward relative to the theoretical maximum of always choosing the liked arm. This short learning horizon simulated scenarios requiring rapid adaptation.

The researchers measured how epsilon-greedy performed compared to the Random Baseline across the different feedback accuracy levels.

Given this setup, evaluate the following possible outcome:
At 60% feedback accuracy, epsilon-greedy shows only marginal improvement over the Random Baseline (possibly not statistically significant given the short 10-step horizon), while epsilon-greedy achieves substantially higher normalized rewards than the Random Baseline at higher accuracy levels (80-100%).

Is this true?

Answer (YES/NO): NO